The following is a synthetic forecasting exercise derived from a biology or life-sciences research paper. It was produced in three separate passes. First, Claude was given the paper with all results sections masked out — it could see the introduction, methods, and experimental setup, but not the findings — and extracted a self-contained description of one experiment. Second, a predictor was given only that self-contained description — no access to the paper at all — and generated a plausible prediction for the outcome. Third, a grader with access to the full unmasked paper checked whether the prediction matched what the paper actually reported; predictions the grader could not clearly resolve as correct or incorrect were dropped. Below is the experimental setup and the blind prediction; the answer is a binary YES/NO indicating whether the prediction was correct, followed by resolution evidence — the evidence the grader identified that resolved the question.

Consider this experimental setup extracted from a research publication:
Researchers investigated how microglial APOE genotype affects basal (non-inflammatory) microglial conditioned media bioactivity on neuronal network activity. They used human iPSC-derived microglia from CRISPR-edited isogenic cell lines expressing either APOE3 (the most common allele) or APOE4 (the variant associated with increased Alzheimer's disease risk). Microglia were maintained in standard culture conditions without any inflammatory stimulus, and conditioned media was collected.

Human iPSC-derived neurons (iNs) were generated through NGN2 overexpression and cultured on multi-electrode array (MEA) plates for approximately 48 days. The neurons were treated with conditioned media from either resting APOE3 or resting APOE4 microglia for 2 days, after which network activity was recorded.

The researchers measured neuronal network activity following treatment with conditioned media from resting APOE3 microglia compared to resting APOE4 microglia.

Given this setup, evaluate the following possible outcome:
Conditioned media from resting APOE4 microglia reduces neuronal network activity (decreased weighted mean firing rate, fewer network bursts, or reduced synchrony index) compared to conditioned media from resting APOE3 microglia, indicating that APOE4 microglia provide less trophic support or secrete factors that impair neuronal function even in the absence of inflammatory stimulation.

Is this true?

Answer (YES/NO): NO